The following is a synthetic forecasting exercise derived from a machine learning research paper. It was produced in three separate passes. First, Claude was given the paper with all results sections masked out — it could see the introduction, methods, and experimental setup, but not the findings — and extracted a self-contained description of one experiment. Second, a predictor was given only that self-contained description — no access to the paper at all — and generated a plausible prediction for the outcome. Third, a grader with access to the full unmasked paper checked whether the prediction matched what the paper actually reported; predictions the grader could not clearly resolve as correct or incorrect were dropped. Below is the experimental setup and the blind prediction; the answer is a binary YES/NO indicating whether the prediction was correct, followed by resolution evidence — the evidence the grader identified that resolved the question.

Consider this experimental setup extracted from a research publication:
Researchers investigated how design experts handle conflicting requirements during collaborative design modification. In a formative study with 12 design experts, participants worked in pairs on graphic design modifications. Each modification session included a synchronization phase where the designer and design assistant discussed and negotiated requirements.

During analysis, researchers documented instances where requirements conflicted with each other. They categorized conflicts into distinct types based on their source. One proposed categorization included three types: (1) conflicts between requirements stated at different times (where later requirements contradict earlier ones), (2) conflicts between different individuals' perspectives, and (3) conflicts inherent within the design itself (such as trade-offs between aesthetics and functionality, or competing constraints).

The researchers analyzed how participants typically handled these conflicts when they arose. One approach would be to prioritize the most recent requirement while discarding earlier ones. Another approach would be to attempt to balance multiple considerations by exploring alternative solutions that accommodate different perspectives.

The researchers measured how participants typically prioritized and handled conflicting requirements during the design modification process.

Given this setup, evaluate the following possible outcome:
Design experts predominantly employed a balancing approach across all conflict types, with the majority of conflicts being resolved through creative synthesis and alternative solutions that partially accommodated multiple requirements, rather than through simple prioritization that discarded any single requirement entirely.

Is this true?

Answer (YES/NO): NO